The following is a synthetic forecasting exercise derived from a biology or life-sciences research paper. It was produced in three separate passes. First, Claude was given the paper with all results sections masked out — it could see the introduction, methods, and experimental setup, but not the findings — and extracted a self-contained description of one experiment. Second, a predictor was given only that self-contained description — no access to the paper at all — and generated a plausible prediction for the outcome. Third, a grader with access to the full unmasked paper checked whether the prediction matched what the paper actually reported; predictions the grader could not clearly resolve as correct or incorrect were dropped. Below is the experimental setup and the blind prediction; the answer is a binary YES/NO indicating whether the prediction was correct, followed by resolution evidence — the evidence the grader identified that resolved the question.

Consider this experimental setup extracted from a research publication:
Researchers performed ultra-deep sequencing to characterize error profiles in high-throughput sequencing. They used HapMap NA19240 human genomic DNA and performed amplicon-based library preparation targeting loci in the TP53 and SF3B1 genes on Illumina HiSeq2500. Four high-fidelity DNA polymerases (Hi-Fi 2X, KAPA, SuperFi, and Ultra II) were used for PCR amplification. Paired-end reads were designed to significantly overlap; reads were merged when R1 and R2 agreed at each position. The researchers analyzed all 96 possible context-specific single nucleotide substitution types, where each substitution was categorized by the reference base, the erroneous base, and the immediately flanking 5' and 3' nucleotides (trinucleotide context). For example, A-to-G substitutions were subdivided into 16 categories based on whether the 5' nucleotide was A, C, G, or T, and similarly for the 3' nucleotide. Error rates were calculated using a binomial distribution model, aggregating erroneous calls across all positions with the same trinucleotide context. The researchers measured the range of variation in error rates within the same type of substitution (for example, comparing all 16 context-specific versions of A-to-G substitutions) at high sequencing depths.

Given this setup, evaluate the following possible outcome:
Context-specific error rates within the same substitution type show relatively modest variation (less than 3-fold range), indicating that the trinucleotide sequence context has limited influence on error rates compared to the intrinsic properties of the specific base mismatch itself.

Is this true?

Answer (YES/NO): NO